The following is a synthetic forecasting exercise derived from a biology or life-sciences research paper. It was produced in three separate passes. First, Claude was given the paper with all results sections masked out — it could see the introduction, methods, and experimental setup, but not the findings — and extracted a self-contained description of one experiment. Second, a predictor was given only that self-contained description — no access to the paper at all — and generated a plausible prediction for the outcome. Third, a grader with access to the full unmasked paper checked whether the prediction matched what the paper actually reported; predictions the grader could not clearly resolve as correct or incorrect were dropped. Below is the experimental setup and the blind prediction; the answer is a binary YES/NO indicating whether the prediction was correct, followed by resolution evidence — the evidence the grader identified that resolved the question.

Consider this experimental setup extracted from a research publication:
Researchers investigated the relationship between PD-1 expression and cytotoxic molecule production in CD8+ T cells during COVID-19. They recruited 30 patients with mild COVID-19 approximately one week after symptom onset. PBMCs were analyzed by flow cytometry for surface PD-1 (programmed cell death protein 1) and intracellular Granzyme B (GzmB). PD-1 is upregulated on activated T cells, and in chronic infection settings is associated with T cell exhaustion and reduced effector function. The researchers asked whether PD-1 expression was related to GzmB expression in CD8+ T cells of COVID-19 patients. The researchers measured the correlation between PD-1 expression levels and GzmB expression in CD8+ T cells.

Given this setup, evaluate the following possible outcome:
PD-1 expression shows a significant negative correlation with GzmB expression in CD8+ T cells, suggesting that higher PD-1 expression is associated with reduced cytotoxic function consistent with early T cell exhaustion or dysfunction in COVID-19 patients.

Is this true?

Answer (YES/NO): NO